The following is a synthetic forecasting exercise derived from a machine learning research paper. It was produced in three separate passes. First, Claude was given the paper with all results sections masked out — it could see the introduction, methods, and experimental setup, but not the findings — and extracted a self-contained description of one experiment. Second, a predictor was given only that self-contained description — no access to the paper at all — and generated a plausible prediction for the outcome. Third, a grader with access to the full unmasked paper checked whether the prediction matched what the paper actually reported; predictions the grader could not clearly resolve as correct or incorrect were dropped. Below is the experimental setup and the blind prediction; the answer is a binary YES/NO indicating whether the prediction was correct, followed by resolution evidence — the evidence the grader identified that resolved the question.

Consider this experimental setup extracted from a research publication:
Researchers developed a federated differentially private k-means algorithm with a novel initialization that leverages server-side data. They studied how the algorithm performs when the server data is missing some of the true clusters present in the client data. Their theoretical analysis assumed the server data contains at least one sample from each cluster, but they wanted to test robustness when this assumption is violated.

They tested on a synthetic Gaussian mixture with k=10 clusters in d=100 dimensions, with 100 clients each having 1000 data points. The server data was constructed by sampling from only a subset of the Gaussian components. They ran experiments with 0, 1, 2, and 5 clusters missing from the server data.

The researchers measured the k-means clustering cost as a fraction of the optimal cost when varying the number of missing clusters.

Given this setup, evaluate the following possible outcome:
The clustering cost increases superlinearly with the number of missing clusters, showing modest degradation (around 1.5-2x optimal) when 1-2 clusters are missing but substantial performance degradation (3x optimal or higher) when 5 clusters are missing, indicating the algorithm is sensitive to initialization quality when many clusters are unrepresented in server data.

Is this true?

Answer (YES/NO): NO